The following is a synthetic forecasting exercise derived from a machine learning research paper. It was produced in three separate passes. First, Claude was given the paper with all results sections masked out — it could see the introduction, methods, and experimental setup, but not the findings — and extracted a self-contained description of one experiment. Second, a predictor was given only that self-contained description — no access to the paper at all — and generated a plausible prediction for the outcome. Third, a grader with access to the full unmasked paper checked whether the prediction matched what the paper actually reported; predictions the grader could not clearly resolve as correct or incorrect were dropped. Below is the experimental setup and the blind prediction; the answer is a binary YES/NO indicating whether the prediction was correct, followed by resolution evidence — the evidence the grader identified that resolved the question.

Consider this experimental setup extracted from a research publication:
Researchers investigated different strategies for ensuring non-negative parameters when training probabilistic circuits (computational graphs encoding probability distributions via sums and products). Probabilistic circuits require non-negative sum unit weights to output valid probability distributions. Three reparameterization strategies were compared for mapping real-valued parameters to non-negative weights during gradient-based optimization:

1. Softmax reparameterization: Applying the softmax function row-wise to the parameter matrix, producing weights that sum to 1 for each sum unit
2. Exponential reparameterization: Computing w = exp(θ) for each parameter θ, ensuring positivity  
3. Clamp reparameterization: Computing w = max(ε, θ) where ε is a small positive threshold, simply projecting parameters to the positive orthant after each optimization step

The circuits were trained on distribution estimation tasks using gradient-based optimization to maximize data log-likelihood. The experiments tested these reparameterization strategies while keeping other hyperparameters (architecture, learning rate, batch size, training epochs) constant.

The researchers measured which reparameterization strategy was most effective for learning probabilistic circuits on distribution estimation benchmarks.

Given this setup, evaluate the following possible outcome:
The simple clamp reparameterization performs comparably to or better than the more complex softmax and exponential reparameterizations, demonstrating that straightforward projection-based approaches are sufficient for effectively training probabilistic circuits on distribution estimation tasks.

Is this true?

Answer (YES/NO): YES